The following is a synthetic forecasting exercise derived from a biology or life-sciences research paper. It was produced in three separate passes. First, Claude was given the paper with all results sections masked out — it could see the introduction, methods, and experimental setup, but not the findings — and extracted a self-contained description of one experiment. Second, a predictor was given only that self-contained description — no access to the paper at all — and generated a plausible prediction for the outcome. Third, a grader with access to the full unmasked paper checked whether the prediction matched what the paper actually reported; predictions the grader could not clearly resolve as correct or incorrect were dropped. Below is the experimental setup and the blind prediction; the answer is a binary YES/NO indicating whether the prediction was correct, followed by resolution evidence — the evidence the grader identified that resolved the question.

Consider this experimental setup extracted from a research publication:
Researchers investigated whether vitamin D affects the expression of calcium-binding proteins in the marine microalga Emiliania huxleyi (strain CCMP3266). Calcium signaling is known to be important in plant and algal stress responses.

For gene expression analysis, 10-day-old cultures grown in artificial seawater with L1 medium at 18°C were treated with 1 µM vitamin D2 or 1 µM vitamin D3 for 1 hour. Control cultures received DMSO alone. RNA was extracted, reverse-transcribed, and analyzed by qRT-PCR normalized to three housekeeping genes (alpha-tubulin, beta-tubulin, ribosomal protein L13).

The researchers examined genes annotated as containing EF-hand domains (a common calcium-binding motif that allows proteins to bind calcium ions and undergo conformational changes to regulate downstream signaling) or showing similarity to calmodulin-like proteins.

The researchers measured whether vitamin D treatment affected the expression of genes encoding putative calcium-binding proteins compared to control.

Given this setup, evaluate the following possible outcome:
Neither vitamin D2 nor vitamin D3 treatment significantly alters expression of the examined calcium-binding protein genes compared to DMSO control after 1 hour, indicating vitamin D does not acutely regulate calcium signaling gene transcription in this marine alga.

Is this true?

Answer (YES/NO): NO